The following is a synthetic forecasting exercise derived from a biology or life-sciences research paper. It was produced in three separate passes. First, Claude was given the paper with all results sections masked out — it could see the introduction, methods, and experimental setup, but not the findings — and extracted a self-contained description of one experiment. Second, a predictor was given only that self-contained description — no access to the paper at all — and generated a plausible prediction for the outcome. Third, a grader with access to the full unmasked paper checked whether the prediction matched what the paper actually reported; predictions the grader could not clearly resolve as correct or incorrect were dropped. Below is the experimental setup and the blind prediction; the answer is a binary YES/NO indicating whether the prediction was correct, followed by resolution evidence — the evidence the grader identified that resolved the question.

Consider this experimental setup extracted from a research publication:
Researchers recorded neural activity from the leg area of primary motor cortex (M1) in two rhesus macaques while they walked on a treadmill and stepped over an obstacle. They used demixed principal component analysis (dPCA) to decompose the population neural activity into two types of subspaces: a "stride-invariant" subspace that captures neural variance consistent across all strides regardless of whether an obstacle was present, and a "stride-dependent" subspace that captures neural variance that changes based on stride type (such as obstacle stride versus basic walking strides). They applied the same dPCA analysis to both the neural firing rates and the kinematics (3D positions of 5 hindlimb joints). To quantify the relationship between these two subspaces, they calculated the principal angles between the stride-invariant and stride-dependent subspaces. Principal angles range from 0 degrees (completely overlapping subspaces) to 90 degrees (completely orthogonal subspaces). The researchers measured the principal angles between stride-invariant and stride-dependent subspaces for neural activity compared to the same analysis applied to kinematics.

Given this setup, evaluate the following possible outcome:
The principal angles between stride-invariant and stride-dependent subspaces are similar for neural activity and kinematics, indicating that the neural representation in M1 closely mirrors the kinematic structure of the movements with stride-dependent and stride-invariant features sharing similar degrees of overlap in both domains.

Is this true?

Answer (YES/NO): NO